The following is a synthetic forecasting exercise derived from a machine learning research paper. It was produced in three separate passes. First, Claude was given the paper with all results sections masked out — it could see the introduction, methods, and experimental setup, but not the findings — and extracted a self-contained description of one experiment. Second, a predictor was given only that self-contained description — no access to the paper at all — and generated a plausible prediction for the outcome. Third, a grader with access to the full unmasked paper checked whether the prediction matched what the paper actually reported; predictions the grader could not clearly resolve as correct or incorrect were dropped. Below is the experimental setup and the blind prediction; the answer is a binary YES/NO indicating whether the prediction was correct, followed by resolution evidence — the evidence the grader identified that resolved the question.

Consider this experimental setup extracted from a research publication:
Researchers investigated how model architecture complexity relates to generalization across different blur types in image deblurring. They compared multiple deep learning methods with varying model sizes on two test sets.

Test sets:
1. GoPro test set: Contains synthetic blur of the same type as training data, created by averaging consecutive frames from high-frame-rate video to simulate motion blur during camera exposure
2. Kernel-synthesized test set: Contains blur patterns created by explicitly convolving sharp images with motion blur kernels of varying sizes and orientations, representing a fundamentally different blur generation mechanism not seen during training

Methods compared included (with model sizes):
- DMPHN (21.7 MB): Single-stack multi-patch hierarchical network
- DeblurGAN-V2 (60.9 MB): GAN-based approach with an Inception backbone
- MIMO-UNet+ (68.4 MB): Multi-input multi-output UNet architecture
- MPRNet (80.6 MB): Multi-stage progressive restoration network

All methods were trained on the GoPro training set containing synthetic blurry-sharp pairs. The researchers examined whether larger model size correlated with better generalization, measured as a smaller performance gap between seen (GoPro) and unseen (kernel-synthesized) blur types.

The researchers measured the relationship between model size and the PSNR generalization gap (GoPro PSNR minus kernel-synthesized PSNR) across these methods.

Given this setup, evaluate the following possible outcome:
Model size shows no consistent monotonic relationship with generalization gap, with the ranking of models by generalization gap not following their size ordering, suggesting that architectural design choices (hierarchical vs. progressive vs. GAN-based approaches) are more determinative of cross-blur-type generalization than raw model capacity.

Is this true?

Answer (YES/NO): YES